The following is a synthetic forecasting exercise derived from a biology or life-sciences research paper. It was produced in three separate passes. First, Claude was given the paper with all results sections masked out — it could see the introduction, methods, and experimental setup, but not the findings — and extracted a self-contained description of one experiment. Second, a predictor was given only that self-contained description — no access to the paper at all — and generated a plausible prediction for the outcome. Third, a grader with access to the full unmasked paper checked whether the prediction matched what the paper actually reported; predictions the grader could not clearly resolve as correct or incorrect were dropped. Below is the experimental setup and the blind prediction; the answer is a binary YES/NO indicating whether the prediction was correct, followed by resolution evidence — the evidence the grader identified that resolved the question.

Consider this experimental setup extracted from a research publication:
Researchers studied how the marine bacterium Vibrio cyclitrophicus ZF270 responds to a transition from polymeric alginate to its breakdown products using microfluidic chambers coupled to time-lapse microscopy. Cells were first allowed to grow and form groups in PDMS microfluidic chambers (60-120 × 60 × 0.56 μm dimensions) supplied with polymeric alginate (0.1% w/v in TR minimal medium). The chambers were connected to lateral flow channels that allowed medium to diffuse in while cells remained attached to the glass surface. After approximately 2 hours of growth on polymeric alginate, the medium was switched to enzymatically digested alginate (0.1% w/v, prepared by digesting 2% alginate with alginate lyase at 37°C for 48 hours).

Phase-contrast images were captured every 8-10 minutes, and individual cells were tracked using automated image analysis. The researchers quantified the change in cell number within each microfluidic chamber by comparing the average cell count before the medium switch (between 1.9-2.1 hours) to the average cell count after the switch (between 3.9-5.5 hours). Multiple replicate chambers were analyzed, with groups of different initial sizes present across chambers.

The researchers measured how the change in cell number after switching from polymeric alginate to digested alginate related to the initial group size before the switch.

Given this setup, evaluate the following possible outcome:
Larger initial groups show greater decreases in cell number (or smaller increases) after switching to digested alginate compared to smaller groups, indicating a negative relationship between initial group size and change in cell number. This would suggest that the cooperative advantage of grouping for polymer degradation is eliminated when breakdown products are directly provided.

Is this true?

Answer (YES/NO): YES